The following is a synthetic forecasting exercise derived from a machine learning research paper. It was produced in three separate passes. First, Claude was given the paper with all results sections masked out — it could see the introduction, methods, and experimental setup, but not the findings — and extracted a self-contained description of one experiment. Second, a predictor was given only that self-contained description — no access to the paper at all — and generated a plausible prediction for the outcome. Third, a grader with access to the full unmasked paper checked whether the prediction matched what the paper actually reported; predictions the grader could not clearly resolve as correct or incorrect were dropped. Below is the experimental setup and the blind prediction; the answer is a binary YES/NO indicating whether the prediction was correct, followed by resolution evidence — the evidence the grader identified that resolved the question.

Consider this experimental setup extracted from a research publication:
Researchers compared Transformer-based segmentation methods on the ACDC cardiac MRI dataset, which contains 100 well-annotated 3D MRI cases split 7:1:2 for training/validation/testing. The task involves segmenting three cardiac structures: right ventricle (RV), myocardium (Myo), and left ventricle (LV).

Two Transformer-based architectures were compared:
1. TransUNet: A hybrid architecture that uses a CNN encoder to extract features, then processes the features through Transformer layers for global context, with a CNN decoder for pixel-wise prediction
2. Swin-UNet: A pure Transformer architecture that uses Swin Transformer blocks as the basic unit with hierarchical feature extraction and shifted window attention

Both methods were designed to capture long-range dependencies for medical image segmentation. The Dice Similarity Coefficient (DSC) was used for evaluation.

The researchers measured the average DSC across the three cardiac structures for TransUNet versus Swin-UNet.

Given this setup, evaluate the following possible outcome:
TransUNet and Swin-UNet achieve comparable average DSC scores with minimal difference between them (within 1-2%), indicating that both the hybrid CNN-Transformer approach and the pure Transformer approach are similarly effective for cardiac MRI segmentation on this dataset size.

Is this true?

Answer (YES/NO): YES